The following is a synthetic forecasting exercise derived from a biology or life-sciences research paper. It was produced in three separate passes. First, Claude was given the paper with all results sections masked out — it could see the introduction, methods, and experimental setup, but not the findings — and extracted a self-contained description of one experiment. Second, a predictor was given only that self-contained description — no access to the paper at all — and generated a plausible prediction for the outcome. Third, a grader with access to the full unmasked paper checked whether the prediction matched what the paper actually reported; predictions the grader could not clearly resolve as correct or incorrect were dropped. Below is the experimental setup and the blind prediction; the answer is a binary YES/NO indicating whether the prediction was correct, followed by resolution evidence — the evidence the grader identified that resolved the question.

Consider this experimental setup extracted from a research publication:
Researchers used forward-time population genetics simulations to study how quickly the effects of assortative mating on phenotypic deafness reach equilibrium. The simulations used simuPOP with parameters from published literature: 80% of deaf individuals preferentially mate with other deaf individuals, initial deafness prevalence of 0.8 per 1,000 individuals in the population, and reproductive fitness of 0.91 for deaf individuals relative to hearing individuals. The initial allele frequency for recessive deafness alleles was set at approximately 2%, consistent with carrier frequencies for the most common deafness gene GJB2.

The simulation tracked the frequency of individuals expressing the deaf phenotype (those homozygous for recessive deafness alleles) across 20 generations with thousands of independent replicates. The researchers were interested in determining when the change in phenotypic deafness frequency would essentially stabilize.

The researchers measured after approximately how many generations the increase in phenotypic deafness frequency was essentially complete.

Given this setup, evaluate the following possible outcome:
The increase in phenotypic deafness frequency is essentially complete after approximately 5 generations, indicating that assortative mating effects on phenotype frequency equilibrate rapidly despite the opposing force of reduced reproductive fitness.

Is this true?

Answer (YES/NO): NO